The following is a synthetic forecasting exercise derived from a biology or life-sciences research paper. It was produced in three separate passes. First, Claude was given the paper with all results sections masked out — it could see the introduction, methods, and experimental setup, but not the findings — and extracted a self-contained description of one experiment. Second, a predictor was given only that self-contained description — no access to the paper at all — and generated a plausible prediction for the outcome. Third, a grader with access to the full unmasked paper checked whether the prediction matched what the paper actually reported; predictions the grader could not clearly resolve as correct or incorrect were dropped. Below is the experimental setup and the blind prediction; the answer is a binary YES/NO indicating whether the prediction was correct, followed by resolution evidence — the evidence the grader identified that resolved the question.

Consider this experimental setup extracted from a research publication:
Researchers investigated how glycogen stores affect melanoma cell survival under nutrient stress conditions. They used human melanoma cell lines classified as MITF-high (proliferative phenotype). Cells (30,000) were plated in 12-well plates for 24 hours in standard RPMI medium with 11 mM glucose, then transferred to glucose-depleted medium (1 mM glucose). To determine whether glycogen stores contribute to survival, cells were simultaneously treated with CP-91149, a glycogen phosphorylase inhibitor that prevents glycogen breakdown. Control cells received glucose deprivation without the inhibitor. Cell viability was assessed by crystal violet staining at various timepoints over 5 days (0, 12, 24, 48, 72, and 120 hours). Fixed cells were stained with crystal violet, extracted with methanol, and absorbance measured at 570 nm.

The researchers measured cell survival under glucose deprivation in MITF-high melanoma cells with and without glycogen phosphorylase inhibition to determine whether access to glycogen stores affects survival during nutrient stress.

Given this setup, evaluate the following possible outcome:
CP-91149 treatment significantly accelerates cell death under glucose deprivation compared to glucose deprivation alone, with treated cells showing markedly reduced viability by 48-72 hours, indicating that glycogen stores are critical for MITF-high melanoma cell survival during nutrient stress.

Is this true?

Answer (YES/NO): YES